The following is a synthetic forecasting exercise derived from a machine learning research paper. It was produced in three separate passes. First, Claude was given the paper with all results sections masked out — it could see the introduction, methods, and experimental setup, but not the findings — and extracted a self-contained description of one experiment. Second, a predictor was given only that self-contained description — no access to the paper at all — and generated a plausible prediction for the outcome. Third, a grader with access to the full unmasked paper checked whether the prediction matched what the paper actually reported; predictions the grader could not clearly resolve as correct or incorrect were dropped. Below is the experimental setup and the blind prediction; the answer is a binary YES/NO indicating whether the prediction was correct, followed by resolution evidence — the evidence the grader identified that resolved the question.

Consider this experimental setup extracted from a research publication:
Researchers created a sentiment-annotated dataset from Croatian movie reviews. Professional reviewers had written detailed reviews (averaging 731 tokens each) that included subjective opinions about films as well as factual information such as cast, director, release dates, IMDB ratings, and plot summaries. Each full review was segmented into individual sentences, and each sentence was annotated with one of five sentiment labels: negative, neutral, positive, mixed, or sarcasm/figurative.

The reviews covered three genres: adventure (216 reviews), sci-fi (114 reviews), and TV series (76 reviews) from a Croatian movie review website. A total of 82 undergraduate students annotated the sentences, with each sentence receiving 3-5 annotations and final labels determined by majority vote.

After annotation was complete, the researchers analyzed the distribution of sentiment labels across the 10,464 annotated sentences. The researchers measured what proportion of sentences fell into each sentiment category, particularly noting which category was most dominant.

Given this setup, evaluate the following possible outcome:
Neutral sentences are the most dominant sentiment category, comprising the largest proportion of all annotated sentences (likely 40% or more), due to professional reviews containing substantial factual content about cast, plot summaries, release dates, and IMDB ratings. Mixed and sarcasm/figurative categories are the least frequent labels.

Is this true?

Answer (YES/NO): YES